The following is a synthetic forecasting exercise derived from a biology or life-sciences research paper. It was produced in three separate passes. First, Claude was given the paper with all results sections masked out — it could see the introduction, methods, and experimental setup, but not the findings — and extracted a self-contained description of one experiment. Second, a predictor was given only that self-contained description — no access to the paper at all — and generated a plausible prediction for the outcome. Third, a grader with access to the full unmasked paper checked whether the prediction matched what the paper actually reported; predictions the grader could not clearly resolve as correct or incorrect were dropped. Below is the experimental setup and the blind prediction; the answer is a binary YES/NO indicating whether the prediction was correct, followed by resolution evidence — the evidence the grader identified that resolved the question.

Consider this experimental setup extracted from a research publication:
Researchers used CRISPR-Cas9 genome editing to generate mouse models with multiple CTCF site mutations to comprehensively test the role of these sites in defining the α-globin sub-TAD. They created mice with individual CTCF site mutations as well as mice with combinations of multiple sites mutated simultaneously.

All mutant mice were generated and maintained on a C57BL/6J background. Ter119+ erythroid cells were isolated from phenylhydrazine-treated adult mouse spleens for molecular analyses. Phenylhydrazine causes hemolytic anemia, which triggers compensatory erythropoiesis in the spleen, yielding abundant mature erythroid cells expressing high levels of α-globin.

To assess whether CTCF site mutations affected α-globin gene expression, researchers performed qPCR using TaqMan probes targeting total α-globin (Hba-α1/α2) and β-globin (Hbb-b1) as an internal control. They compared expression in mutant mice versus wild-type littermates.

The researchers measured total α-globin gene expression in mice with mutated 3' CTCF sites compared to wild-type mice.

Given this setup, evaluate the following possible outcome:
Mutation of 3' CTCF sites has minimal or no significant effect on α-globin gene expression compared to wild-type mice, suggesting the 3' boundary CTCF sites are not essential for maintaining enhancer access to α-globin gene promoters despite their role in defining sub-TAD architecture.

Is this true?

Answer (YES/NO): YES